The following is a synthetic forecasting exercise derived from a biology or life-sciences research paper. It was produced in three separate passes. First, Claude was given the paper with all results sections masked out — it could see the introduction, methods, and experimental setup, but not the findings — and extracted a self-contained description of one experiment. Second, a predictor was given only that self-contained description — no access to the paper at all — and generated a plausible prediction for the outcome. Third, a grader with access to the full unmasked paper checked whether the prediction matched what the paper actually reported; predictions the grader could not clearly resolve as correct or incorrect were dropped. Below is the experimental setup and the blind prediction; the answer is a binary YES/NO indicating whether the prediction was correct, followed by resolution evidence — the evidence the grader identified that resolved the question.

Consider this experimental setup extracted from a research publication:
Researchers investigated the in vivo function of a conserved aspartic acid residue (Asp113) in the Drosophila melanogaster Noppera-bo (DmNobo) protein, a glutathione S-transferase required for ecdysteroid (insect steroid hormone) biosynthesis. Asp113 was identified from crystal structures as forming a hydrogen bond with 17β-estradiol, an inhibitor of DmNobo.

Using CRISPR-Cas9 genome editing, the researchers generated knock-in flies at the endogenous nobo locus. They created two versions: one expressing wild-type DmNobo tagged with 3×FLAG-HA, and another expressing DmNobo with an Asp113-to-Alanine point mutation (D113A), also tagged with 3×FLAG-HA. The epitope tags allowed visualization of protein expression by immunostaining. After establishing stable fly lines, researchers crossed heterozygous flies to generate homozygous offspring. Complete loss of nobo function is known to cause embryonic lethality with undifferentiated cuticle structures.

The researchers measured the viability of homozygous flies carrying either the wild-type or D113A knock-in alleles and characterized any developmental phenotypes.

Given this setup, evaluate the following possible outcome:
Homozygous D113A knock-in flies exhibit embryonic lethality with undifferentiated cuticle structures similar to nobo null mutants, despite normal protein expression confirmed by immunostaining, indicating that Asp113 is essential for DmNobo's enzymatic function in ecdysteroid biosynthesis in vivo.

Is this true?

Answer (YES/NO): YES